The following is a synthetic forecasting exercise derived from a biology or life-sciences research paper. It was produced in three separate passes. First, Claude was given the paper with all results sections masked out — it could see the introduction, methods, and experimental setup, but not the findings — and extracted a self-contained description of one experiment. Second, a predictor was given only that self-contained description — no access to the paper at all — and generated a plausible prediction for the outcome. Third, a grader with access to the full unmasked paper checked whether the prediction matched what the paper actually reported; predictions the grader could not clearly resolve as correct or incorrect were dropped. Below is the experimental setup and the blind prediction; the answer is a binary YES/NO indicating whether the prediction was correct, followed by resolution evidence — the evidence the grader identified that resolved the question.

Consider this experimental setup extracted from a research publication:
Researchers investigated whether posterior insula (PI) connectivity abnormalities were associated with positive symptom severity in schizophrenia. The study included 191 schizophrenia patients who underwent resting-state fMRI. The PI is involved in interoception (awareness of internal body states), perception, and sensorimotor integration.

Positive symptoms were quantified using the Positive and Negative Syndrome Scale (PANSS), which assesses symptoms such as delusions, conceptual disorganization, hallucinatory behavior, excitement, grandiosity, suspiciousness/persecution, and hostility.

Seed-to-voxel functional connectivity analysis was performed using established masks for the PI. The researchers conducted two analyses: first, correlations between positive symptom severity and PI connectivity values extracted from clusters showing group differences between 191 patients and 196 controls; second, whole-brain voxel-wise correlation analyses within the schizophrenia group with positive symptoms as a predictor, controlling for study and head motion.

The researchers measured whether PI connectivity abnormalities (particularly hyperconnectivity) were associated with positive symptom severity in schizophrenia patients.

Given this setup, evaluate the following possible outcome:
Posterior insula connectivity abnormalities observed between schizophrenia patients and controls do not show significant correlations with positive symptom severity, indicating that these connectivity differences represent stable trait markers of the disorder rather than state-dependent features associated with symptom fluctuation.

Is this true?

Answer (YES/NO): NO